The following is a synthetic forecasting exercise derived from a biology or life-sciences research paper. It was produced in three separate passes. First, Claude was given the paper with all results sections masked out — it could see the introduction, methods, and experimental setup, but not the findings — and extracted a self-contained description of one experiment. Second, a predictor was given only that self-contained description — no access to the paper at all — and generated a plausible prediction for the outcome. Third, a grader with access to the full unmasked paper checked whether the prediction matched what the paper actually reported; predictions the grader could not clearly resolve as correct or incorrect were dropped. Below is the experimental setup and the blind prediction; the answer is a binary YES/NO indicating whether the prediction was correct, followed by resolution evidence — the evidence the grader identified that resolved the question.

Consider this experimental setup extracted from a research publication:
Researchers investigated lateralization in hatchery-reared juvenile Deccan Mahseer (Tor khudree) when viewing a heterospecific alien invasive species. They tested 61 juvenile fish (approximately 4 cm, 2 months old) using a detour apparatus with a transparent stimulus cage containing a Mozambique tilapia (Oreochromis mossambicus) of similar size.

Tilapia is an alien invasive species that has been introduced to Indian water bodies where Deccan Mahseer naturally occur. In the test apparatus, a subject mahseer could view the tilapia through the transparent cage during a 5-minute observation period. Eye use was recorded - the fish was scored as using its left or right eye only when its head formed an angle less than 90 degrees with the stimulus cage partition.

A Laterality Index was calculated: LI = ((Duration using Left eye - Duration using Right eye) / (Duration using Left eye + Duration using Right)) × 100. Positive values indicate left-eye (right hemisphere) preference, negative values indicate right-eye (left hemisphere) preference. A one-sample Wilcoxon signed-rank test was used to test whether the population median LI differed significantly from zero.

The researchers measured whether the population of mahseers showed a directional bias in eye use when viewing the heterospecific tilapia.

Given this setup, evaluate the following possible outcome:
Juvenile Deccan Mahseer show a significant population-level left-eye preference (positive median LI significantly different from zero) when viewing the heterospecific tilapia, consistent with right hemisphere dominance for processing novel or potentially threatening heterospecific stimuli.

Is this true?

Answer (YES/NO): NO